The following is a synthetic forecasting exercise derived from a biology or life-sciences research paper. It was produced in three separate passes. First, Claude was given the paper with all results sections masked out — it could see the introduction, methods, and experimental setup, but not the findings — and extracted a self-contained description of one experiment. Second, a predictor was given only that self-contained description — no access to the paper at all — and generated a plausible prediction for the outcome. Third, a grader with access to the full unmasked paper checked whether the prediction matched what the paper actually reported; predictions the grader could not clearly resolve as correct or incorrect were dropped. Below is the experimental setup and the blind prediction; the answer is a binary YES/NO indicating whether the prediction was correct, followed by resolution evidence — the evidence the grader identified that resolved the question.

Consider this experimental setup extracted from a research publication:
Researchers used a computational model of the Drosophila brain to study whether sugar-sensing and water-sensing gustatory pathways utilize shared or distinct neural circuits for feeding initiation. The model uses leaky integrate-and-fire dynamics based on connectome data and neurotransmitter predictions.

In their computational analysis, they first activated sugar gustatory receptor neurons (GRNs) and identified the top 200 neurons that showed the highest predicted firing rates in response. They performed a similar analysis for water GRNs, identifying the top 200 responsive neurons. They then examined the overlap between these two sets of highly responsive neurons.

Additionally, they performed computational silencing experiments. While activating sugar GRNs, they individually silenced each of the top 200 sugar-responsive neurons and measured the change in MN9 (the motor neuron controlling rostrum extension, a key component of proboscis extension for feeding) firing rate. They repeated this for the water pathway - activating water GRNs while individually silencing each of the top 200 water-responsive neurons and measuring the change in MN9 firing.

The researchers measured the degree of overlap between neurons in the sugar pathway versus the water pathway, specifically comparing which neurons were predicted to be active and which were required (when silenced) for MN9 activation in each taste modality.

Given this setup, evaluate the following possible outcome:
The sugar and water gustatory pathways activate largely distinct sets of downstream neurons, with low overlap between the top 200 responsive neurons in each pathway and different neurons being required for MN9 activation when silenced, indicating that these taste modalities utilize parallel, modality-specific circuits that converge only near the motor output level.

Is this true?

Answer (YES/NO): NO